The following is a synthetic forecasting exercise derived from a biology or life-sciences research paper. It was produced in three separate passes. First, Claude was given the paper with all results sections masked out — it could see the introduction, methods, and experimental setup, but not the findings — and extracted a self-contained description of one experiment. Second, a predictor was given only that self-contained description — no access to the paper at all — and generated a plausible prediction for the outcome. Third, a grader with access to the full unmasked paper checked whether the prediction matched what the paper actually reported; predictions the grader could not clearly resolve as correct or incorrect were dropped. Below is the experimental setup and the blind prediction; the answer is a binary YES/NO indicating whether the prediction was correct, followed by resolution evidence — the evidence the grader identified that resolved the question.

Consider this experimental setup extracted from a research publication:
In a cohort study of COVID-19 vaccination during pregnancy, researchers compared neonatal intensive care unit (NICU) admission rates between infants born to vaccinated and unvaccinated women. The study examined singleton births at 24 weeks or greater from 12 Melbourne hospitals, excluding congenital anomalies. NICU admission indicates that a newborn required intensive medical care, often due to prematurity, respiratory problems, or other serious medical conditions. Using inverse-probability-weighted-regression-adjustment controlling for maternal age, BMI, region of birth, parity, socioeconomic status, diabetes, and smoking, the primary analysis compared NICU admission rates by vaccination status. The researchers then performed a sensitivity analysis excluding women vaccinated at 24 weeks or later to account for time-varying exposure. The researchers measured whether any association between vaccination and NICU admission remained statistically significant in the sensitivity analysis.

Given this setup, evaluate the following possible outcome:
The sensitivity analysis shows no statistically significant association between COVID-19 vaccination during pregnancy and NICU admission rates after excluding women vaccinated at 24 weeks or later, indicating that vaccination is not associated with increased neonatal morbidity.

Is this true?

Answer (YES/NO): YES